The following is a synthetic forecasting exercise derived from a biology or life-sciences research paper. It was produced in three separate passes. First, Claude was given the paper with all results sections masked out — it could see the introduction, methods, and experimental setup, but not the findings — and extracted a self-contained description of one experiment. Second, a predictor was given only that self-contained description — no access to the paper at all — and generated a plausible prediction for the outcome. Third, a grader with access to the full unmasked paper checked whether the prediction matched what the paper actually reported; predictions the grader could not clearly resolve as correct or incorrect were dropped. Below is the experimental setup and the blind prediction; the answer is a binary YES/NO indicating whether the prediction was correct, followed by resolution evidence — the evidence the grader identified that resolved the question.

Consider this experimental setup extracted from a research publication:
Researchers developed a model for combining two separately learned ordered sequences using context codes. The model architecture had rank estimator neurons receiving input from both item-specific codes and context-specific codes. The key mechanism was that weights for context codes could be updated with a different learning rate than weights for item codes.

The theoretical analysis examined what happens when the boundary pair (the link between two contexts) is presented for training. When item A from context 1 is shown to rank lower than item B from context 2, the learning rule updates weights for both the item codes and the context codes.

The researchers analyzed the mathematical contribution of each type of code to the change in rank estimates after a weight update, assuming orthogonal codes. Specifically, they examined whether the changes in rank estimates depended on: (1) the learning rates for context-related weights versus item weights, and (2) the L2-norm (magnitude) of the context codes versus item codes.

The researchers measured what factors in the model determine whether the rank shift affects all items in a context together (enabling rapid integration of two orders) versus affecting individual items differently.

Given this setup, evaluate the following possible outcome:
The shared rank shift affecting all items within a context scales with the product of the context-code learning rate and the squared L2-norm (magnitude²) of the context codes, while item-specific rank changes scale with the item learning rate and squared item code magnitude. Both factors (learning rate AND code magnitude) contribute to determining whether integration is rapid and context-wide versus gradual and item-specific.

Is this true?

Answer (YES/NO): YES